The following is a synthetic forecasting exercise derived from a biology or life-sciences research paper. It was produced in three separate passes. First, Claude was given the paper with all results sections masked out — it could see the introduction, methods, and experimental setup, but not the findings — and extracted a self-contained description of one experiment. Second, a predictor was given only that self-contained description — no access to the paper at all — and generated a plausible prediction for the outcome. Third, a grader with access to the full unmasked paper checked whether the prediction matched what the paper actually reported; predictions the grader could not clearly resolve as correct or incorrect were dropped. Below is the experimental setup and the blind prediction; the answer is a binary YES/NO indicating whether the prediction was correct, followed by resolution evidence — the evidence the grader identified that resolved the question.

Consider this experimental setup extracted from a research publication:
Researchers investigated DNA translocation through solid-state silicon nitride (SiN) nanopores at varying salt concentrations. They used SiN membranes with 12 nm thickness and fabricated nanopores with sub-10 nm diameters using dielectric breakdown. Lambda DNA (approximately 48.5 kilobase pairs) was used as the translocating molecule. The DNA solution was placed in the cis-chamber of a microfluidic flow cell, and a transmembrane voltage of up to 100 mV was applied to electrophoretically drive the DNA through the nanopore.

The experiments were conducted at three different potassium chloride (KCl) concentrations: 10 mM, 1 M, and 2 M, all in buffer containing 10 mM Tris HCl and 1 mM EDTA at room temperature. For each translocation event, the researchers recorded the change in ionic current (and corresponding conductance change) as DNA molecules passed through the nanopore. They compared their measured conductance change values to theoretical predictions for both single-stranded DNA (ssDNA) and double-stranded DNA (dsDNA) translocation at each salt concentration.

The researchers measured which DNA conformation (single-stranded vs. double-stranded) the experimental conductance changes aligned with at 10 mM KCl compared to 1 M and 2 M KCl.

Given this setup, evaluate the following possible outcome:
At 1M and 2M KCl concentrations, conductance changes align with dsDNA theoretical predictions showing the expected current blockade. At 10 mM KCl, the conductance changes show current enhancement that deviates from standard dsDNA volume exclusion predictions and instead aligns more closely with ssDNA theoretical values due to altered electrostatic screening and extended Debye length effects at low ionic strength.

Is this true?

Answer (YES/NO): YES